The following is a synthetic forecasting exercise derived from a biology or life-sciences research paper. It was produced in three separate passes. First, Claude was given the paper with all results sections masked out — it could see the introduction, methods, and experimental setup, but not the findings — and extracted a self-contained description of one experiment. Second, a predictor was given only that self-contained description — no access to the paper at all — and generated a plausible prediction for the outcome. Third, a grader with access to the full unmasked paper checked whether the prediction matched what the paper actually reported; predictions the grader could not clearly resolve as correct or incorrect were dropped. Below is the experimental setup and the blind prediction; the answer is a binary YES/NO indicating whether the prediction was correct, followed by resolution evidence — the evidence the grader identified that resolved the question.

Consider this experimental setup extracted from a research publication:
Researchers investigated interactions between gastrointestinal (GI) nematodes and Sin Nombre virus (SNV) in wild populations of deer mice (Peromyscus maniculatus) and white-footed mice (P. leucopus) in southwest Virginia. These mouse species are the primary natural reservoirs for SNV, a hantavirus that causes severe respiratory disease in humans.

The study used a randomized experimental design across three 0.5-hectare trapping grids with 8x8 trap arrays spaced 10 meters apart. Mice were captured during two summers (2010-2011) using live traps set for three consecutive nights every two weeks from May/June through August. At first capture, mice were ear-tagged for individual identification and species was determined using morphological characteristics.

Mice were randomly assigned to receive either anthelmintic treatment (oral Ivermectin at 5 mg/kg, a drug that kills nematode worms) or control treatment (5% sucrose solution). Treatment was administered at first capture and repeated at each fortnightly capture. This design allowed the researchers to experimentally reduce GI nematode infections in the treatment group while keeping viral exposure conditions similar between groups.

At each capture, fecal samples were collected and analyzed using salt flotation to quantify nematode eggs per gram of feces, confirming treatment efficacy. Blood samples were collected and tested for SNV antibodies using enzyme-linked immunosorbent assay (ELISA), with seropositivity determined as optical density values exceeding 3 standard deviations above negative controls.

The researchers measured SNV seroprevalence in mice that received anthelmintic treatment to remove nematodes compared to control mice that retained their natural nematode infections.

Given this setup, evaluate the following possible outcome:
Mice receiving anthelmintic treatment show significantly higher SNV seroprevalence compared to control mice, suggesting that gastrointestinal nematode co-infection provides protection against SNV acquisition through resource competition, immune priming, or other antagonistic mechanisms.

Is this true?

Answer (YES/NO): YES